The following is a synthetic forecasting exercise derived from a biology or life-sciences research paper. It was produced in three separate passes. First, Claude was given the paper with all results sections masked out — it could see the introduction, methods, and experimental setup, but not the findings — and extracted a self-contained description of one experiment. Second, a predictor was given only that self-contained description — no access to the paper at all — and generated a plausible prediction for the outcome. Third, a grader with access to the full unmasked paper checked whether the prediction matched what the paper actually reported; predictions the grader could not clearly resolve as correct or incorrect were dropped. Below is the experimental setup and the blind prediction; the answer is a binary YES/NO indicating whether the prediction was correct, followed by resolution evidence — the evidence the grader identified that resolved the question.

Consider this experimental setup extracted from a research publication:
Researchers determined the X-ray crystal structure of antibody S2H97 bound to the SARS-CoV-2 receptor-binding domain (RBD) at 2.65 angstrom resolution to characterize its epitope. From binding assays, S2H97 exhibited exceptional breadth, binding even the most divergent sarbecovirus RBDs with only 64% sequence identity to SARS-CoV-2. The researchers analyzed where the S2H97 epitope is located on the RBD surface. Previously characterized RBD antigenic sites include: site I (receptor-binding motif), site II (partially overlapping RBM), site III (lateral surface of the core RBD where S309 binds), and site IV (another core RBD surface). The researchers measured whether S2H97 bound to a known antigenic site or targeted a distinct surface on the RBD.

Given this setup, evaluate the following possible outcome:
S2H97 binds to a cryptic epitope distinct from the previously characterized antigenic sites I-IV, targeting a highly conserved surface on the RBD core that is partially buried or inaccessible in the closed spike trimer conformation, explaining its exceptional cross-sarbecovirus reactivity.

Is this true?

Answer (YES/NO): YES